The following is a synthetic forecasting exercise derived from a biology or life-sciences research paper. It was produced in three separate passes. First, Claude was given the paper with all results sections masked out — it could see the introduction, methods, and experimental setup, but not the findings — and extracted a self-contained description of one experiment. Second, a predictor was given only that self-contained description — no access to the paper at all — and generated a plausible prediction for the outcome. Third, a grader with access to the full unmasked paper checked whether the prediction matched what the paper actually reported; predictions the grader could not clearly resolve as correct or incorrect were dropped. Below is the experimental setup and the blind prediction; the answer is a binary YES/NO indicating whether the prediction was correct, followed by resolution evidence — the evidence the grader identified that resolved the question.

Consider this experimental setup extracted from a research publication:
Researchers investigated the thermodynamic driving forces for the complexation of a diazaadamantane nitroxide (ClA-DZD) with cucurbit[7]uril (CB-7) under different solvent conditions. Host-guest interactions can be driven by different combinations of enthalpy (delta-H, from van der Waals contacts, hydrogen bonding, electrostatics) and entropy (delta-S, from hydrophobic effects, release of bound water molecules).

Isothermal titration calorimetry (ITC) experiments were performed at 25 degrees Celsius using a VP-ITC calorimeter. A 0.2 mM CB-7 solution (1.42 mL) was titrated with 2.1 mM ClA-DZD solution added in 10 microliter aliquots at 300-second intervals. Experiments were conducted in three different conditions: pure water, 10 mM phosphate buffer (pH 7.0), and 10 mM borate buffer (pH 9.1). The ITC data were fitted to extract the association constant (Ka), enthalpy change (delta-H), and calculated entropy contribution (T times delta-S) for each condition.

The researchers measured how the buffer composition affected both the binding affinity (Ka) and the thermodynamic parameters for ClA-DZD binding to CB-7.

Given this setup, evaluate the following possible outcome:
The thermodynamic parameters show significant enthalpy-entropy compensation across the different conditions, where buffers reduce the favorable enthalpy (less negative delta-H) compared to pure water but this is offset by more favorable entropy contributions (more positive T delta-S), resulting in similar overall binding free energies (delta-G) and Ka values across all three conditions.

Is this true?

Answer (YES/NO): NO